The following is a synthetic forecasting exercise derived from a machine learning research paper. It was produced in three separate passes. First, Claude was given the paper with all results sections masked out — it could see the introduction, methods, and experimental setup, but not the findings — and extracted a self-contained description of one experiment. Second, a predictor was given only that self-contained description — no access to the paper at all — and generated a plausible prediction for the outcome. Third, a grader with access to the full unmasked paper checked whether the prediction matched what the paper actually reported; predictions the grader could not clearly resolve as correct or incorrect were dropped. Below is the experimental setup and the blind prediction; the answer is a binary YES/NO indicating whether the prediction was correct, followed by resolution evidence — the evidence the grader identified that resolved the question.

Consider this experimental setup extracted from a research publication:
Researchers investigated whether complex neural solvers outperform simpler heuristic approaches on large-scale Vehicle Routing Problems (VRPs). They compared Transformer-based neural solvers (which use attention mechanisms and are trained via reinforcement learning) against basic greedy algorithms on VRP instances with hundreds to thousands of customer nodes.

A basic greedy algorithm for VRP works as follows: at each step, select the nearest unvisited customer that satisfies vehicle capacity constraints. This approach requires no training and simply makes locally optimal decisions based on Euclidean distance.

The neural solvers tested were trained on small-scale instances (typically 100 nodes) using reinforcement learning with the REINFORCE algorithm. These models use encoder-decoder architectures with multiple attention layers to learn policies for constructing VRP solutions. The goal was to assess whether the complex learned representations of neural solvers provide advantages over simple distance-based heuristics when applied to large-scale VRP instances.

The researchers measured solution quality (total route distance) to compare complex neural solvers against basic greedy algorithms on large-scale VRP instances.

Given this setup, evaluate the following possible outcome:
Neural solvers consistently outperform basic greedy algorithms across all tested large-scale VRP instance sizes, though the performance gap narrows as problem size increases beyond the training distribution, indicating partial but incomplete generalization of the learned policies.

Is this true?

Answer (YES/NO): NO